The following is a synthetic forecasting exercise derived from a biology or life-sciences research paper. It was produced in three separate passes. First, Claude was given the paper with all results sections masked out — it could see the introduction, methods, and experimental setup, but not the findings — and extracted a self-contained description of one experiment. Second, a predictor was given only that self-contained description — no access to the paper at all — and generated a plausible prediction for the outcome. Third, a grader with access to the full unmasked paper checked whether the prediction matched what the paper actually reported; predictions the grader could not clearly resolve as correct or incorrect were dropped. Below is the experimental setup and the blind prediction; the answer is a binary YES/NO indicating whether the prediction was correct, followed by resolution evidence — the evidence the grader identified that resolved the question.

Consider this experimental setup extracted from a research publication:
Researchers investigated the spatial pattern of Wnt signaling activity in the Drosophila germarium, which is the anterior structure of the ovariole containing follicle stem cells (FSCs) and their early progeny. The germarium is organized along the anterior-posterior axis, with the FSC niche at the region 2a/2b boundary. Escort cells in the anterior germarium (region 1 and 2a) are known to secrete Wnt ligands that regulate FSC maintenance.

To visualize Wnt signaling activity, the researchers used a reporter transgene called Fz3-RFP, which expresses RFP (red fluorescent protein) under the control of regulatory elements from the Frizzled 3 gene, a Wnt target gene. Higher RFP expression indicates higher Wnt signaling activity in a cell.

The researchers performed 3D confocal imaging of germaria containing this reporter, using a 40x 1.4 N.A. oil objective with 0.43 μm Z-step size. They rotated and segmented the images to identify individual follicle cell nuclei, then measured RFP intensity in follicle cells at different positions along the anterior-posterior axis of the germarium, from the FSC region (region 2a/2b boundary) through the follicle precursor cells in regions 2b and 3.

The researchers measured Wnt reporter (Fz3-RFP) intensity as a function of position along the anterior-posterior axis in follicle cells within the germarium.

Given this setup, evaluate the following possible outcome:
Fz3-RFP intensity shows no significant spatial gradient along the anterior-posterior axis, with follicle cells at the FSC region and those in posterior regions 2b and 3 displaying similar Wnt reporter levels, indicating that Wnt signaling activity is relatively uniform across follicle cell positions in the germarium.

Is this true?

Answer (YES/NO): NO